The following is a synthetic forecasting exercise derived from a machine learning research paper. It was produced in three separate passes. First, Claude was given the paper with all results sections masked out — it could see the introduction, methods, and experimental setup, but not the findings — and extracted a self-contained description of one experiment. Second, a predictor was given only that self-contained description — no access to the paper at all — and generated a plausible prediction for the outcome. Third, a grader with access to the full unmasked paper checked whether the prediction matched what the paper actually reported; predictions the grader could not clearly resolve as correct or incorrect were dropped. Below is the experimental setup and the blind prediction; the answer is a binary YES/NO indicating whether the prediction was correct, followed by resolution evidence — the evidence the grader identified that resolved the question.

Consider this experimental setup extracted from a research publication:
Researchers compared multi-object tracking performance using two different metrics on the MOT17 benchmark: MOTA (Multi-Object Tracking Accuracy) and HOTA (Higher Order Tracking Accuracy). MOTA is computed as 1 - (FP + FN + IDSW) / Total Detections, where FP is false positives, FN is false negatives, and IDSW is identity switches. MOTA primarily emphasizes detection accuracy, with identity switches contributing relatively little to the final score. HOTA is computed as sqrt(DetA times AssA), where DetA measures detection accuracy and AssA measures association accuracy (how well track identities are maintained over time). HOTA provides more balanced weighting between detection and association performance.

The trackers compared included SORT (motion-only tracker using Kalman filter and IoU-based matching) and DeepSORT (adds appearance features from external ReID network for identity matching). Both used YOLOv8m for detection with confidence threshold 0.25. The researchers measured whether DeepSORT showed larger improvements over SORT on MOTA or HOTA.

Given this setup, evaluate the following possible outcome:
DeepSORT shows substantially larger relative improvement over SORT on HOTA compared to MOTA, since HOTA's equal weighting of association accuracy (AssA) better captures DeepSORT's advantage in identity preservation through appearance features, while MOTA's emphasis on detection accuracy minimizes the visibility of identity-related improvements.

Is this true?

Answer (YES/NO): YES